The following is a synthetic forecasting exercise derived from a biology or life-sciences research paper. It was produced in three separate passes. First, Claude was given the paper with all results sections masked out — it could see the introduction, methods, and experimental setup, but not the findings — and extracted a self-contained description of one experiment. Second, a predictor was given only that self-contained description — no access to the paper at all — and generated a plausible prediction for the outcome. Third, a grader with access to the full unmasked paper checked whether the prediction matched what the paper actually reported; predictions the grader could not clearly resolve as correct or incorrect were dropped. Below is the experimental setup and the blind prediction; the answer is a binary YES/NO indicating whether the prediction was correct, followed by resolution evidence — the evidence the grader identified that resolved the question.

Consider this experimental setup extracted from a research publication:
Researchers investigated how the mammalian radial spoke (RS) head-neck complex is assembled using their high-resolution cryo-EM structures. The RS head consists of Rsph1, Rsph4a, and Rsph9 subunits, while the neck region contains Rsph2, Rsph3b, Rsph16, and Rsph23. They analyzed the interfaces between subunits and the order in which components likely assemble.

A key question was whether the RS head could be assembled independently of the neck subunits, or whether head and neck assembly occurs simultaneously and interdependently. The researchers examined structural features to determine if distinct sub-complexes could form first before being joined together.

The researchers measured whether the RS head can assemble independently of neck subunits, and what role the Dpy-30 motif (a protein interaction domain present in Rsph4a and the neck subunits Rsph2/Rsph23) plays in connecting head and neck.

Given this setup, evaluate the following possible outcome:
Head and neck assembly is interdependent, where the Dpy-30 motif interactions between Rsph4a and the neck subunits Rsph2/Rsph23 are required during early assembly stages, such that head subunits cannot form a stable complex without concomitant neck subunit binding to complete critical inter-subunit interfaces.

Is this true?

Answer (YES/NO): NO